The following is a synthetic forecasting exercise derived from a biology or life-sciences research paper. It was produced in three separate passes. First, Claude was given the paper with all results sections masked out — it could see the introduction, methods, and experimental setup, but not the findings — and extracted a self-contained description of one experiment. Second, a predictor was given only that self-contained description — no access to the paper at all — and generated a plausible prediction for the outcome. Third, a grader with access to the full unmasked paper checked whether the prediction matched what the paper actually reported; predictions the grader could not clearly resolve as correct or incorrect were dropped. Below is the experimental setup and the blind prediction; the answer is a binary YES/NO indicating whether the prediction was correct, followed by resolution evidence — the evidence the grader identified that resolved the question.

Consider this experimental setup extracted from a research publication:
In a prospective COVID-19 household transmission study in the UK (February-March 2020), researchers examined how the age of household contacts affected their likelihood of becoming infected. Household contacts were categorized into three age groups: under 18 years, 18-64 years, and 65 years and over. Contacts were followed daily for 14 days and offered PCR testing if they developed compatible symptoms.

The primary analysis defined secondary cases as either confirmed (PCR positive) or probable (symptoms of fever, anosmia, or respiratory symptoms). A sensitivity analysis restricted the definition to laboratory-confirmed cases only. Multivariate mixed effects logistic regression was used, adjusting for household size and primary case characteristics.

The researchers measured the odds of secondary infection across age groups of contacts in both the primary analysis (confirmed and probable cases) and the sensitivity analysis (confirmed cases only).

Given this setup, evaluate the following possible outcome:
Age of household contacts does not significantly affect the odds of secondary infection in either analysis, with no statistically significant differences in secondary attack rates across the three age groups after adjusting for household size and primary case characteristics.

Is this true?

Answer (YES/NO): NO